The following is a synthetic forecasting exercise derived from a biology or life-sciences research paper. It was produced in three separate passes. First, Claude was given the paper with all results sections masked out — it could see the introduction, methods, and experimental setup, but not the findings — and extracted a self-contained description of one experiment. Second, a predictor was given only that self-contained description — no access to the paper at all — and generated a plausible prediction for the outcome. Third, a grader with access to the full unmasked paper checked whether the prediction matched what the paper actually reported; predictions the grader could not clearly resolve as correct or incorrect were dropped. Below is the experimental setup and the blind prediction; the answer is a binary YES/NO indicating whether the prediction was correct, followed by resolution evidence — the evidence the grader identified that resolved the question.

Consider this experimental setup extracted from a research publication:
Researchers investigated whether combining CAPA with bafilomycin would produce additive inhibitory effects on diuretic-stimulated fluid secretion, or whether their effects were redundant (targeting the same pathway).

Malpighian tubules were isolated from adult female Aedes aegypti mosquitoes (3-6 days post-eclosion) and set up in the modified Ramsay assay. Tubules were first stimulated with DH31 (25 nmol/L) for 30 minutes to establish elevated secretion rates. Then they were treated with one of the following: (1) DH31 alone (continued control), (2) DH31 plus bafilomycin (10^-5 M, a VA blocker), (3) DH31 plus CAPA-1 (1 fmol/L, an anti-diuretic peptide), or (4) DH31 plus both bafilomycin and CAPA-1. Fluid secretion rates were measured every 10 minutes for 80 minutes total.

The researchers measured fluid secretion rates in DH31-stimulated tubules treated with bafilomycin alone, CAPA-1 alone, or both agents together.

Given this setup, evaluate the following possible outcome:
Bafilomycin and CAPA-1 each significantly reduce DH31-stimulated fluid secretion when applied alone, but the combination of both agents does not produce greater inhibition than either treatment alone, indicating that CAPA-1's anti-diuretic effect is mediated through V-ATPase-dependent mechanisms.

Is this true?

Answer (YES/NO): YES